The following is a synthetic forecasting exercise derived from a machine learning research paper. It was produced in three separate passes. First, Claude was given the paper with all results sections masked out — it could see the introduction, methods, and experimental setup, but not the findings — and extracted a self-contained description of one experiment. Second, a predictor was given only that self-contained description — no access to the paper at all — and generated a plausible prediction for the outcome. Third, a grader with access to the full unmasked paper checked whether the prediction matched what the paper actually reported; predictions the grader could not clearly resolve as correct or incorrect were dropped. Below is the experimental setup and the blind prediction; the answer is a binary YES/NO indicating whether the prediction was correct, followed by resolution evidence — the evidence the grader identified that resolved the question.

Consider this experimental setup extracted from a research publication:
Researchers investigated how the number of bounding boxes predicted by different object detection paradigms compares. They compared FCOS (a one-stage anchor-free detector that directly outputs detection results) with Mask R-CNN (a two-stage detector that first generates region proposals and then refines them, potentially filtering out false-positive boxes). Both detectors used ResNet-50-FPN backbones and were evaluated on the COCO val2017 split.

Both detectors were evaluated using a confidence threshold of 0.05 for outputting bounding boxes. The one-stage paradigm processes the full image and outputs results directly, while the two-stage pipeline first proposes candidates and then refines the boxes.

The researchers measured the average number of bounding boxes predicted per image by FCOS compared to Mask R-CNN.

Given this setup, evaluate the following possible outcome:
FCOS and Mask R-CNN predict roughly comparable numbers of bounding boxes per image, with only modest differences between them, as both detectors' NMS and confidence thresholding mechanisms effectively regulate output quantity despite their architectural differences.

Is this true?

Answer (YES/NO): NO